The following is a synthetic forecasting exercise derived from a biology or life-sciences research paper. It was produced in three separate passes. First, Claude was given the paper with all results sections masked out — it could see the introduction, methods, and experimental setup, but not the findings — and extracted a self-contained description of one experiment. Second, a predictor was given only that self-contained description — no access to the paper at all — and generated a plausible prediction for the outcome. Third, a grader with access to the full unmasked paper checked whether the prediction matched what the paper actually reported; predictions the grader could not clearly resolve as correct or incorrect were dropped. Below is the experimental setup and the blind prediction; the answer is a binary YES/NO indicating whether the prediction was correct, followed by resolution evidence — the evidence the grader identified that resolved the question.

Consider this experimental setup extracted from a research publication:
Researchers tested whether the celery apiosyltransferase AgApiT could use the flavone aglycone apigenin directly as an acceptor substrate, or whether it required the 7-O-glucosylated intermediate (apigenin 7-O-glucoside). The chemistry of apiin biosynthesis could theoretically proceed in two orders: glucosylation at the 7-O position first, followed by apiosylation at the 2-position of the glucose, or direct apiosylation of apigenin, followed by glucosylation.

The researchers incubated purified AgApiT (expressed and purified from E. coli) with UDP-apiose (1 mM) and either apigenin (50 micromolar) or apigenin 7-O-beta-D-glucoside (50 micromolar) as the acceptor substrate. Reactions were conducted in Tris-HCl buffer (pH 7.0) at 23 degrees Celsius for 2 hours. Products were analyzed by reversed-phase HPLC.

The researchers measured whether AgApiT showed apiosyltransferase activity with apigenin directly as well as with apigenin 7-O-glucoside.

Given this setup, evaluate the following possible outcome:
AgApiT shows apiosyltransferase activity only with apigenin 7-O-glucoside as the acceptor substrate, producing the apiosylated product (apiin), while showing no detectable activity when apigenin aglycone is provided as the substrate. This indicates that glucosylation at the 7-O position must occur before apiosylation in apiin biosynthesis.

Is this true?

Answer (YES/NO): YES